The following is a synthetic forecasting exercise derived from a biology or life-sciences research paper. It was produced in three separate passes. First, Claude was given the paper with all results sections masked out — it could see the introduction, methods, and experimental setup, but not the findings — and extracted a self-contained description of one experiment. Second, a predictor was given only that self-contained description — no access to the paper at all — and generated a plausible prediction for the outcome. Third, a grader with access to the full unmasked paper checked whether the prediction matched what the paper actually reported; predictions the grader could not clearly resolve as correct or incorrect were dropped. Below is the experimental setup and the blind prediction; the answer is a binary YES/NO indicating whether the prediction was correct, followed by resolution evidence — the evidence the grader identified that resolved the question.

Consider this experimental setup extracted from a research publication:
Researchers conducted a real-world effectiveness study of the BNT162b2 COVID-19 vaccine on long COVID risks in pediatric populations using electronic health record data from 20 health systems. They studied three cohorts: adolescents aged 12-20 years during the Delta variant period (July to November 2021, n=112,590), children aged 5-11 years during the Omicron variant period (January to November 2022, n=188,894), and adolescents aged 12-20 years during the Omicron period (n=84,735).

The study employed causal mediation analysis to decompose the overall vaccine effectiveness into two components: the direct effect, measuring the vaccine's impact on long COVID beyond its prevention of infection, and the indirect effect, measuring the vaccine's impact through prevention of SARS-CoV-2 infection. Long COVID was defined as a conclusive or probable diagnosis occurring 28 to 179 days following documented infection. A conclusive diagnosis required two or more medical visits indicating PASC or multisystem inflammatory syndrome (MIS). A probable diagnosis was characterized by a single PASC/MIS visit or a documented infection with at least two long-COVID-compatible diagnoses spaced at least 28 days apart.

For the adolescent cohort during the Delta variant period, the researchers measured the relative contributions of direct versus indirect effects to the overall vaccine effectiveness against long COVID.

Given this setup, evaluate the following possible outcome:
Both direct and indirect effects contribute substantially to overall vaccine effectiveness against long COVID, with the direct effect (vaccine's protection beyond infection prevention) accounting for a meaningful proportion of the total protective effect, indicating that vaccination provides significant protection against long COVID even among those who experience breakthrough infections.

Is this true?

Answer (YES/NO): NO